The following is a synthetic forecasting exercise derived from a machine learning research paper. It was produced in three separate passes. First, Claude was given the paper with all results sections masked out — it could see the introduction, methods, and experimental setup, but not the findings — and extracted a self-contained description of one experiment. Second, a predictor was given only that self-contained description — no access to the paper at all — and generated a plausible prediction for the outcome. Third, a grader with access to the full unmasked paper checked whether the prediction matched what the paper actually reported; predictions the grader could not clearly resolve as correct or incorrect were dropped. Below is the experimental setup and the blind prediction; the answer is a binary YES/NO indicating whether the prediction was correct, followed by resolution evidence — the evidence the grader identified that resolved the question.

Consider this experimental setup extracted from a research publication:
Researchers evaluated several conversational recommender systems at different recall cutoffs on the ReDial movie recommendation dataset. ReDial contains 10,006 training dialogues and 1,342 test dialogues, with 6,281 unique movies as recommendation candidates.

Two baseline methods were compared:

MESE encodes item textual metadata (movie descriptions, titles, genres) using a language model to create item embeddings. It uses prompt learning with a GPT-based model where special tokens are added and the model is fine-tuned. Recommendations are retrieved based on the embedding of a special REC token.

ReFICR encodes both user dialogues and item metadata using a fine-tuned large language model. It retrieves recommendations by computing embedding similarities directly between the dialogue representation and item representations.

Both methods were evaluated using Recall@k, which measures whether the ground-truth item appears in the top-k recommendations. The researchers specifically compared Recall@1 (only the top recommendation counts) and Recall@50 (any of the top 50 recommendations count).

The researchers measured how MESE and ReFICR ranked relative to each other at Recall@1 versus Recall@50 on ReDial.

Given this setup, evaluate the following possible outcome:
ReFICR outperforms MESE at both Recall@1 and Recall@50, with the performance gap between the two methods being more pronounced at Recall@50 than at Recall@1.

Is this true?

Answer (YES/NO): NO